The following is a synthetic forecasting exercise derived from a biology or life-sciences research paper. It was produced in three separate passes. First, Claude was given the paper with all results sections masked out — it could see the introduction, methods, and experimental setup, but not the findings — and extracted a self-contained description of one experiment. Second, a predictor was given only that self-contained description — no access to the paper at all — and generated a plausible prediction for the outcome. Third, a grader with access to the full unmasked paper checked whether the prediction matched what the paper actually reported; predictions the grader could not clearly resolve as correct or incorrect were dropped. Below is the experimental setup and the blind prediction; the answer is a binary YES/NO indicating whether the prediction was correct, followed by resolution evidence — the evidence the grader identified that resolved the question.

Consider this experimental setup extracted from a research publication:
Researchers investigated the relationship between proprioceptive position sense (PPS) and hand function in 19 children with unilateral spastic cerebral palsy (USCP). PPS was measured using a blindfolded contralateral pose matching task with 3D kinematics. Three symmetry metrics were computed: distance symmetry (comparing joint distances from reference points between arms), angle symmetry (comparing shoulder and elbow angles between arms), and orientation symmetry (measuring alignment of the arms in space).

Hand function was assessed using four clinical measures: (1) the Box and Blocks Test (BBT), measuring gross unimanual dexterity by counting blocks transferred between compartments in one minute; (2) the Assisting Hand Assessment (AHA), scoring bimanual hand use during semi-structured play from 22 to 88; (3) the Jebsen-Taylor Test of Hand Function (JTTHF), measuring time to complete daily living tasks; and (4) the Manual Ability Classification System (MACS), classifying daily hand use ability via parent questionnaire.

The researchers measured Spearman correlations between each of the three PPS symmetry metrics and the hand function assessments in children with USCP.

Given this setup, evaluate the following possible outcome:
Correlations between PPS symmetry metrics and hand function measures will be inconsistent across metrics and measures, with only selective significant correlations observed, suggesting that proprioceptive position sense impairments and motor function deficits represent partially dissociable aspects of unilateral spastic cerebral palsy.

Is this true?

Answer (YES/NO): YES